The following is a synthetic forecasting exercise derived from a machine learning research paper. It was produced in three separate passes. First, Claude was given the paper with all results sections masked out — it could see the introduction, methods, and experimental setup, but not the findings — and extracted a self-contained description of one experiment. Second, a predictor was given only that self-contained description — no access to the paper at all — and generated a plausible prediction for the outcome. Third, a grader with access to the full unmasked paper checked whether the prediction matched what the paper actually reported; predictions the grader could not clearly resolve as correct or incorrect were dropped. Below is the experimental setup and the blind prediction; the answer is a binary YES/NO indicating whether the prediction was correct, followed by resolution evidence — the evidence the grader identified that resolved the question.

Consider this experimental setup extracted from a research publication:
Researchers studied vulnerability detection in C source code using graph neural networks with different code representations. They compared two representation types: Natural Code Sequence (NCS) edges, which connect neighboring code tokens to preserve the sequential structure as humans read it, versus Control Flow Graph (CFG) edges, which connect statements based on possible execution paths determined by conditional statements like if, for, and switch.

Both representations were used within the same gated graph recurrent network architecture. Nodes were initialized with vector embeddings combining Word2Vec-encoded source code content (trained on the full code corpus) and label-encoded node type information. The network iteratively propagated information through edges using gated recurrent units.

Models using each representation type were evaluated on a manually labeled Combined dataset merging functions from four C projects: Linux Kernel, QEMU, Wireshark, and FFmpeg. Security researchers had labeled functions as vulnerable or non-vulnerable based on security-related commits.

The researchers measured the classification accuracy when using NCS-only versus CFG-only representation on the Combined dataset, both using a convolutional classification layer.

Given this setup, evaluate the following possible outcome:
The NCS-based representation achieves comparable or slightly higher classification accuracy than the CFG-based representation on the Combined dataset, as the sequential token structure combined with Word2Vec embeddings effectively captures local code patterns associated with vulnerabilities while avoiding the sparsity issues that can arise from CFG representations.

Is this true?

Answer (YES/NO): NO